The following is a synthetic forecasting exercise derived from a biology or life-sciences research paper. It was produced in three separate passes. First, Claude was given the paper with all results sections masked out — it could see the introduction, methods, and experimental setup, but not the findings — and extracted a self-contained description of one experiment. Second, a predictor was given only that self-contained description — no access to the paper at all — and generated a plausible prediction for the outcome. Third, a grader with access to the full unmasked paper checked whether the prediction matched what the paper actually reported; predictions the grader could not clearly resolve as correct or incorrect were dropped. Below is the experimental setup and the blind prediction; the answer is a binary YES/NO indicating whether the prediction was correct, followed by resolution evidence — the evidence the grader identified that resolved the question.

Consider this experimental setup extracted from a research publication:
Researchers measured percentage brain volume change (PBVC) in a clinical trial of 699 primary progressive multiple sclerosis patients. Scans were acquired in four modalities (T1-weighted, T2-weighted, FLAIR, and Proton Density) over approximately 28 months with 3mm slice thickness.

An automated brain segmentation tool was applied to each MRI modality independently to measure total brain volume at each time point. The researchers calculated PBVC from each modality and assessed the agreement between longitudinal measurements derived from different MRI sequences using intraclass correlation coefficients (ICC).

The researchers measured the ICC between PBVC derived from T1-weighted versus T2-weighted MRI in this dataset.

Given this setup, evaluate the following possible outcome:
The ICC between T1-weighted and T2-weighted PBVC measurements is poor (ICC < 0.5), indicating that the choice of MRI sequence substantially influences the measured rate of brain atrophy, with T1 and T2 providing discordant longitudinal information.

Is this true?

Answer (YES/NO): NO